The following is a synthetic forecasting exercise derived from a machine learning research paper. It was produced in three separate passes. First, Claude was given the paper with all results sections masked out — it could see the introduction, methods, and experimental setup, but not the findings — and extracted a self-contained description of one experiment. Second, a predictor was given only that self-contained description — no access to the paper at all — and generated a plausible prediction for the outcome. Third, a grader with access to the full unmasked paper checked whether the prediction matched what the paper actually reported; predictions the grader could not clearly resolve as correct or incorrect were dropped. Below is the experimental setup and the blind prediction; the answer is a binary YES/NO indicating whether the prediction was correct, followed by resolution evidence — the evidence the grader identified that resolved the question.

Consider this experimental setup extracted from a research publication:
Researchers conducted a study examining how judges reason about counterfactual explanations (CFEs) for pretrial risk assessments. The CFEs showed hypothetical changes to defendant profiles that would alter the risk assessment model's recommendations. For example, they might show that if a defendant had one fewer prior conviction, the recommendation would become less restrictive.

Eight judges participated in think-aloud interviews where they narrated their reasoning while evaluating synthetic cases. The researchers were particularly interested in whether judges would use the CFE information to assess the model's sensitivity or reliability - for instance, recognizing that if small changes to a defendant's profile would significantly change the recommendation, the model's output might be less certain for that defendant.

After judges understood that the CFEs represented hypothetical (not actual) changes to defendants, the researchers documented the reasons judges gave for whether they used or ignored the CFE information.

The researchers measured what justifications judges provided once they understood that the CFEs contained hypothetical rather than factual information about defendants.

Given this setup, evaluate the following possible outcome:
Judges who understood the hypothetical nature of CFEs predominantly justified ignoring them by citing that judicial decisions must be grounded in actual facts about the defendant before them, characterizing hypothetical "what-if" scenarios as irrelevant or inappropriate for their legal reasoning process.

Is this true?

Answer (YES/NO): YES